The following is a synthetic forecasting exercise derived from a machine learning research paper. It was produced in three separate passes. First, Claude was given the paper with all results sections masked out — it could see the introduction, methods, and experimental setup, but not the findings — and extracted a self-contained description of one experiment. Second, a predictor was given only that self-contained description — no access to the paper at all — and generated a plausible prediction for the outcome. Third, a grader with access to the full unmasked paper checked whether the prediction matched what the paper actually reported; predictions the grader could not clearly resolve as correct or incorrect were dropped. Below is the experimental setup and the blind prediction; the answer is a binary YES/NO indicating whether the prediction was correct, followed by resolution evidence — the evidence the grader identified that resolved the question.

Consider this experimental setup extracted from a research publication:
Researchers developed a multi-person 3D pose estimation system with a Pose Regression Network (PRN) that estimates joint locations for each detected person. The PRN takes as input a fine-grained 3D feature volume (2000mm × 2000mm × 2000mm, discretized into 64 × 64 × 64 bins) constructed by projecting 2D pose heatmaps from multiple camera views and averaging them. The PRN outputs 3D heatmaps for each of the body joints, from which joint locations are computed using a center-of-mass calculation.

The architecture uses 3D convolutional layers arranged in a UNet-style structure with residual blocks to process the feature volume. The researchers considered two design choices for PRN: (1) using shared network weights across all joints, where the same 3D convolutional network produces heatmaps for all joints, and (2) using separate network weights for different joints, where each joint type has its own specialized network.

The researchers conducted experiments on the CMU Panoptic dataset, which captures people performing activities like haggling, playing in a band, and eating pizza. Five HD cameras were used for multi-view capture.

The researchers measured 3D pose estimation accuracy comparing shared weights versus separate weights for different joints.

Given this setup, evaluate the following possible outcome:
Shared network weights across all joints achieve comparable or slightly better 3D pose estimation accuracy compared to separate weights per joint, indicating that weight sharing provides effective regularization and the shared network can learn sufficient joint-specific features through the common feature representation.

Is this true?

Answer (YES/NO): YES